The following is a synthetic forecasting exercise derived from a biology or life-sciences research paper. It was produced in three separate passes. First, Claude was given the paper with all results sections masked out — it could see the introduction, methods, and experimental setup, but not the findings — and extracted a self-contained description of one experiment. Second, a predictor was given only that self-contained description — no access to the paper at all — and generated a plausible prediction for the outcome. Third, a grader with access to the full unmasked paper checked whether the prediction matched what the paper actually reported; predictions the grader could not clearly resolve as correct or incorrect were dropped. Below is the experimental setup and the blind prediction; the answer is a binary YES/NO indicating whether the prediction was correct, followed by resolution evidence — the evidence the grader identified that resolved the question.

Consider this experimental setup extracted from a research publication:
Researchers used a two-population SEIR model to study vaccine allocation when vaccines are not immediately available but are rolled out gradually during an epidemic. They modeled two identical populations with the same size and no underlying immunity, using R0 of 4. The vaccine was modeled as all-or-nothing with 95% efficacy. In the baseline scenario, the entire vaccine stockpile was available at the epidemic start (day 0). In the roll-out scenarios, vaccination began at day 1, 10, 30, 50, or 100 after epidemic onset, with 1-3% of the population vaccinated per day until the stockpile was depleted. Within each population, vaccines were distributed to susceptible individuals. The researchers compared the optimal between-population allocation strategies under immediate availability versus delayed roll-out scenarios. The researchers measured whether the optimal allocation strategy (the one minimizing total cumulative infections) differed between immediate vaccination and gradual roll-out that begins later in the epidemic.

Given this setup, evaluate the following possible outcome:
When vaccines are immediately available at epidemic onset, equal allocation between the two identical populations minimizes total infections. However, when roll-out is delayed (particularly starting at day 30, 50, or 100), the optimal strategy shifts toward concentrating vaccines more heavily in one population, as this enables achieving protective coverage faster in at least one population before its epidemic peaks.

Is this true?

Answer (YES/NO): NO